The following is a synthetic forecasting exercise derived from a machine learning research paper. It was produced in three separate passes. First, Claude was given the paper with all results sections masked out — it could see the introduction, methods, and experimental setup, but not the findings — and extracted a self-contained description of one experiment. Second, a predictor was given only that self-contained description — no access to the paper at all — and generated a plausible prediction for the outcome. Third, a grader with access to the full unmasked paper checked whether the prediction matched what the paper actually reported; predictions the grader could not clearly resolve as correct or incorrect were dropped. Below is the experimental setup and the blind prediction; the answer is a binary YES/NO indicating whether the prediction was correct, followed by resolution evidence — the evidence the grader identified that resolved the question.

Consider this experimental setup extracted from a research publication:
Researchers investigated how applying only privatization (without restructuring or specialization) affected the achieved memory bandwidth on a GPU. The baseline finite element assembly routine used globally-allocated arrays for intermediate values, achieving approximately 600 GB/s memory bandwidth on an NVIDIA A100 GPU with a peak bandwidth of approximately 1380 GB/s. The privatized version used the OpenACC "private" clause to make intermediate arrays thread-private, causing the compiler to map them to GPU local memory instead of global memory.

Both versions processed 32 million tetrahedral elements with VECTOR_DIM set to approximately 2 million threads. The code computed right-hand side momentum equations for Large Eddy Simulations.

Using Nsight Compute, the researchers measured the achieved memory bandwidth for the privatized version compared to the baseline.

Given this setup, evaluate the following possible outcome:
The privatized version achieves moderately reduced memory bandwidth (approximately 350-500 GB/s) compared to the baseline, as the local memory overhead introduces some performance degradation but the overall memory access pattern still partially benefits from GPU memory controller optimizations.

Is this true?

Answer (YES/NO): NO